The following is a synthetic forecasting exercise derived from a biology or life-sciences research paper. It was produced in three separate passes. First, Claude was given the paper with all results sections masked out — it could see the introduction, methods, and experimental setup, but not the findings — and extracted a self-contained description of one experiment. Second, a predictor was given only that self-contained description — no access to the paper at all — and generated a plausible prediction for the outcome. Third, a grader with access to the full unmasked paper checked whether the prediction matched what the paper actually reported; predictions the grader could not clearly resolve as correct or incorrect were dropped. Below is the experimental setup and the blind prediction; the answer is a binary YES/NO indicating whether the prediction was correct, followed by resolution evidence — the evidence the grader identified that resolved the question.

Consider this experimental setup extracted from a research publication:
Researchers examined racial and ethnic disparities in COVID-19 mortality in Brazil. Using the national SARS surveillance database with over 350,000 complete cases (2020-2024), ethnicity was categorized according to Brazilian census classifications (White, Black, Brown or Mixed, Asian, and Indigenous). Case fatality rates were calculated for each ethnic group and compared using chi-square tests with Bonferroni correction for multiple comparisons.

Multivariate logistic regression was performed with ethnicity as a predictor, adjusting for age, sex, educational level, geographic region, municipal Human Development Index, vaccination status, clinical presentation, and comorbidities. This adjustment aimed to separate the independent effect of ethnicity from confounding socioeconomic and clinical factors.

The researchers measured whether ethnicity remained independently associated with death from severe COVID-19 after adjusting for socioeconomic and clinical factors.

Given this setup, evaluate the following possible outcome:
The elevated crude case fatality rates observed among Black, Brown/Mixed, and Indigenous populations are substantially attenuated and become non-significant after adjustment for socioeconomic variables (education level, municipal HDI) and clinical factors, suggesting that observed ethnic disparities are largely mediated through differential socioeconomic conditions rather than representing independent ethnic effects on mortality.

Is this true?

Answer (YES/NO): NO